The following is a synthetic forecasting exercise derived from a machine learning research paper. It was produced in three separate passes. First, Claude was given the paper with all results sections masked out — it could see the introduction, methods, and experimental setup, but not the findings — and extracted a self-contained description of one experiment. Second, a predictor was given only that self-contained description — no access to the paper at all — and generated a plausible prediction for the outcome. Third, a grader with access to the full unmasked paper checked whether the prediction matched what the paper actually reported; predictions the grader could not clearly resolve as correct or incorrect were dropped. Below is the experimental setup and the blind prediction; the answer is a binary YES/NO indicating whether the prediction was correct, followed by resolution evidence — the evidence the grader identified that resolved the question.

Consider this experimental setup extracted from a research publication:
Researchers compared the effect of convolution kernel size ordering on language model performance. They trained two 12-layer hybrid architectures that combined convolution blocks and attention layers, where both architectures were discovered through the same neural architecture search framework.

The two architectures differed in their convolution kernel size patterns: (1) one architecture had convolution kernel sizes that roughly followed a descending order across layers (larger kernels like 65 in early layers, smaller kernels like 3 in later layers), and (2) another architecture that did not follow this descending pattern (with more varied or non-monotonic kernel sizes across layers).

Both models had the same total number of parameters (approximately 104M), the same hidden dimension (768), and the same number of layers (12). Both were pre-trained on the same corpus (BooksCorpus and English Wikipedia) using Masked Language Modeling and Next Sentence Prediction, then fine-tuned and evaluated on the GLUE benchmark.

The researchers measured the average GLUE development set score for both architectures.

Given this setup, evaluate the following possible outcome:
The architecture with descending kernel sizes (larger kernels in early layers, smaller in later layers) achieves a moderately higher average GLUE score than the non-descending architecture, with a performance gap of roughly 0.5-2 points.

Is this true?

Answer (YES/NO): YES